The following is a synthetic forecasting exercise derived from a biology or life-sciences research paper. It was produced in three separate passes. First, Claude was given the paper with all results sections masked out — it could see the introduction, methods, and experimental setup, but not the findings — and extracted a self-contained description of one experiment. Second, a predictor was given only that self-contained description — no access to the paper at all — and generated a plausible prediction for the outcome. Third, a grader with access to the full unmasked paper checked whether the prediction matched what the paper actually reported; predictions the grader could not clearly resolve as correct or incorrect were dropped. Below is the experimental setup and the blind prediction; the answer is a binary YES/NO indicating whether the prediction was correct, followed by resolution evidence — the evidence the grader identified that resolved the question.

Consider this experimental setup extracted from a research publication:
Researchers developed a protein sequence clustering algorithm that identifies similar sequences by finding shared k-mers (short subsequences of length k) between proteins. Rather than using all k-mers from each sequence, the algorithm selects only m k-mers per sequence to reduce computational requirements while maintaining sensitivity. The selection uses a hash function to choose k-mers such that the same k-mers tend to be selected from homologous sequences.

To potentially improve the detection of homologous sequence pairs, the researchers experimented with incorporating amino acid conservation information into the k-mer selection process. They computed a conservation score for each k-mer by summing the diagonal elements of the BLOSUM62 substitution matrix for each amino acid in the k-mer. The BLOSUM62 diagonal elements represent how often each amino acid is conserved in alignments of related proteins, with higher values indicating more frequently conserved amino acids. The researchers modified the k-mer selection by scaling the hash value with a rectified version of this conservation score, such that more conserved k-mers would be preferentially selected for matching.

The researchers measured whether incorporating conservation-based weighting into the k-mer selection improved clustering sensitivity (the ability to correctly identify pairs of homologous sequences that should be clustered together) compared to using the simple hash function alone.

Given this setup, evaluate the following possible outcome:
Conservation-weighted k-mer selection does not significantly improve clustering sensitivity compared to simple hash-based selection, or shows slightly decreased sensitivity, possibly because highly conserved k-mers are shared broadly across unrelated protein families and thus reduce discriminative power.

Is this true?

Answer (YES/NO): YES